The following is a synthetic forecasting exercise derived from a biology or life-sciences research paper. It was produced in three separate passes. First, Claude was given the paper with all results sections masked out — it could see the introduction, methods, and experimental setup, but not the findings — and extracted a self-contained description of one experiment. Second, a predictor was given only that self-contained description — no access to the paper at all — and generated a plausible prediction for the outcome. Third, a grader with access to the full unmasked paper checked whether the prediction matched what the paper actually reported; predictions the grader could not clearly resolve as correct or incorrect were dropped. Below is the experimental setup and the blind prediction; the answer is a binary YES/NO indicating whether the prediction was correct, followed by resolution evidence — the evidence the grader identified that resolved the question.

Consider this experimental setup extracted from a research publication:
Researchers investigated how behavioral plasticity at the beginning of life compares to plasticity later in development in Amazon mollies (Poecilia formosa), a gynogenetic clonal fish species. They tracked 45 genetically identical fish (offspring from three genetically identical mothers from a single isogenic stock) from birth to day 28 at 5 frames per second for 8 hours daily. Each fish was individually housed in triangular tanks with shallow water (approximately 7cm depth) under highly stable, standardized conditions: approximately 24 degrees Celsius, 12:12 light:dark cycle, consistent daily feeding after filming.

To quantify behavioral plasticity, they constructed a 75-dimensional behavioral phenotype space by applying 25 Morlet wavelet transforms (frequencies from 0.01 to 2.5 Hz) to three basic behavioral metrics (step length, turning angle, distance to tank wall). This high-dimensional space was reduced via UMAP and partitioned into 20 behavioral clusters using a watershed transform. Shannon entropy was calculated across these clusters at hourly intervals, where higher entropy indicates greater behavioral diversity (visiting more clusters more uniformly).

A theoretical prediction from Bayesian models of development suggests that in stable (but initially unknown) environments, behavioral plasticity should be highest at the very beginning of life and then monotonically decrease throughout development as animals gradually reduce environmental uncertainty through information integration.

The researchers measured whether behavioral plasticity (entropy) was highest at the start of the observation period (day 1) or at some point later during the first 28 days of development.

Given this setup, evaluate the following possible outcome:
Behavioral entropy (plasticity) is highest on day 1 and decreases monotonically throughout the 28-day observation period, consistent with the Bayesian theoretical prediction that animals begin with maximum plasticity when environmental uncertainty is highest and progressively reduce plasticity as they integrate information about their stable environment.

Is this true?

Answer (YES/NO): NO